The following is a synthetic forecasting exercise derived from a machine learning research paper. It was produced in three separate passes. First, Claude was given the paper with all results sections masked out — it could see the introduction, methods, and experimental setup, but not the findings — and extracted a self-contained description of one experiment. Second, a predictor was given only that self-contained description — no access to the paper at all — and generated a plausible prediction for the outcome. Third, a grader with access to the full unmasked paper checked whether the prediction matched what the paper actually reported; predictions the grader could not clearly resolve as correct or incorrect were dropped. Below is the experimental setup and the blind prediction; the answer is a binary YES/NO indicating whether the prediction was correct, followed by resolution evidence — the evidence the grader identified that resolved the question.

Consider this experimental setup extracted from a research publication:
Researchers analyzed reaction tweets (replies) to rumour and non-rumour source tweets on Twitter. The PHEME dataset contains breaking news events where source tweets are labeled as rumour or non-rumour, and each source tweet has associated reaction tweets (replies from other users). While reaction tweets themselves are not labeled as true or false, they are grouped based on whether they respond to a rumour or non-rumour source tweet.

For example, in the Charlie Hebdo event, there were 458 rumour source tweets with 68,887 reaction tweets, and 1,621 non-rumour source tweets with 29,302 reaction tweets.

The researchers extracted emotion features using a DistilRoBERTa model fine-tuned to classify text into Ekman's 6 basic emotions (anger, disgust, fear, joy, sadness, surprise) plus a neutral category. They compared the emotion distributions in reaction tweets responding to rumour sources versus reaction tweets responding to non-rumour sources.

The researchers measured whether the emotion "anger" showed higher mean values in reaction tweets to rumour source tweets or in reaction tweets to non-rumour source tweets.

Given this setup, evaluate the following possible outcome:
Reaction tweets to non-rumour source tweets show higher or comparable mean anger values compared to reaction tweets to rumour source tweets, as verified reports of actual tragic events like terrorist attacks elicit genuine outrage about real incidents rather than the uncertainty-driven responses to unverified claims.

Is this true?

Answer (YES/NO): NO